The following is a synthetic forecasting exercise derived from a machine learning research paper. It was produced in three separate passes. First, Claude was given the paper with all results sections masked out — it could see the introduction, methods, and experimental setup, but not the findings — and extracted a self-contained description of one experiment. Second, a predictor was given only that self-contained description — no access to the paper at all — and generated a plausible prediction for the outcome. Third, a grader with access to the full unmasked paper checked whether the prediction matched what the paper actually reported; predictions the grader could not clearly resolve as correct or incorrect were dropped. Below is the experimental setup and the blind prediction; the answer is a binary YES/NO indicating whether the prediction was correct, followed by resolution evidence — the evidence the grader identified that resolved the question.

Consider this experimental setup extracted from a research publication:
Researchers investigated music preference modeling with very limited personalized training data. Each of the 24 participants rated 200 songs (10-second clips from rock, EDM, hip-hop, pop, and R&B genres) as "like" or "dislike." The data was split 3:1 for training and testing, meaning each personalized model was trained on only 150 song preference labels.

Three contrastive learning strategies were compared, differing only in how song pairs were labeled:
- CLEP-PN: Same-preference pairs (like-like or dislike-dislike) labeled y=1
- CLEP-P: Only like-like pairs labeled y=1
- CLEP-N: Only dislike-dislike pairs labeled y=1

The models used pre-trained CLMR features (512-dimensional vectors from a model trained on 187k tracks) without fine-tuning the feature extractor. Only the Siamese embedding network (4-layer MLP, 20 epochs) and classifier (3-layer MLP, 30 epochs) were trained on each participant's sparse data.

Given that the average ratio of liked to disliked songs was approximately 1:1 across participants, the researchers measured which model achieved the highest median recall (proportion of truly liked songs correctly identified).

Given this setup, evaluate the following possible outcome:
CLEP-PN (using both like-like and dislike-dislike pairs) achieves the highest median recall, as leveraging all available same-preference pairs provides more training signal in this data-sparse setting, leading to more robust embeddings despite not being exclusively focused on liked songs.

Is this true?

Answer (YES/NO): NO